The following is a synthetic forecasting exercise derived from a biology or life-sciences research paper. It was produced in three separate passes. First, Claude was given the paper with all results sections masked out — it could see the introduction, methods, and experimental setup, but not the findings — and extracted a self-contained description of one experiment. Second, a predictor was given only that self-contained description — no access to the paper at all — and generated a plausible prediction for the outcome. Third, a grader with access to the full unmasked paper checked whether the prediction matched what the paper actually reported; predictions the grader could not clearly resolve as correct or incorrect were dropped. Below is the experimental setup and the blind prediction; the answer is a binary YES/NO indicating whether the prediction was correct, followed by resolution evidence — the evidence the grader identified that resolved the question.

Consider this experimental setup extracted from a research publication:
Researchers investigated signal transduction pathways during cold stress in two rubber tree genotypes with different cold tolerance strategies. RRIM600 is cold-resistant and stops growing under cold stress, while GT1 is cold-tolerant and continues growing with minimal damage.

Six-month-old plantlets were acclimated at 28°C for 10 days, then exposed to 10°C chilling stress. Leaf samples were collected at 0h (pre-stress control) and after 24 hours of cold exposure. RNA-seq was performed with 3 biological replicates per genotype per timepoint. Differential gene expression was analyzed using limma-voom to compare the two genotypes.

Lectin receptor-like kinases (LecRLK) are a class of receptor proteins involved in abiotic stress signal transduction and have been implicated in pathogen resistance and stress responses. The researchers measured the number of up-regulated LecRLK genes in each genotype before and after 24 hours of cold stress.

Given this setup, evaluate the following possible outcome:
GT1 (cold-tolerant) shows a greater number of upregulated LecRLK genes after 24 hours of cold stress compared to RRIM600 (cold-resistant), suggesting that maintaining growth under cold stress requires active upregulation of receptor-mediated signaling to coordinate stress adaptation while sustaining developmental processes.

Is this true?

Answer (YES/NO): NO